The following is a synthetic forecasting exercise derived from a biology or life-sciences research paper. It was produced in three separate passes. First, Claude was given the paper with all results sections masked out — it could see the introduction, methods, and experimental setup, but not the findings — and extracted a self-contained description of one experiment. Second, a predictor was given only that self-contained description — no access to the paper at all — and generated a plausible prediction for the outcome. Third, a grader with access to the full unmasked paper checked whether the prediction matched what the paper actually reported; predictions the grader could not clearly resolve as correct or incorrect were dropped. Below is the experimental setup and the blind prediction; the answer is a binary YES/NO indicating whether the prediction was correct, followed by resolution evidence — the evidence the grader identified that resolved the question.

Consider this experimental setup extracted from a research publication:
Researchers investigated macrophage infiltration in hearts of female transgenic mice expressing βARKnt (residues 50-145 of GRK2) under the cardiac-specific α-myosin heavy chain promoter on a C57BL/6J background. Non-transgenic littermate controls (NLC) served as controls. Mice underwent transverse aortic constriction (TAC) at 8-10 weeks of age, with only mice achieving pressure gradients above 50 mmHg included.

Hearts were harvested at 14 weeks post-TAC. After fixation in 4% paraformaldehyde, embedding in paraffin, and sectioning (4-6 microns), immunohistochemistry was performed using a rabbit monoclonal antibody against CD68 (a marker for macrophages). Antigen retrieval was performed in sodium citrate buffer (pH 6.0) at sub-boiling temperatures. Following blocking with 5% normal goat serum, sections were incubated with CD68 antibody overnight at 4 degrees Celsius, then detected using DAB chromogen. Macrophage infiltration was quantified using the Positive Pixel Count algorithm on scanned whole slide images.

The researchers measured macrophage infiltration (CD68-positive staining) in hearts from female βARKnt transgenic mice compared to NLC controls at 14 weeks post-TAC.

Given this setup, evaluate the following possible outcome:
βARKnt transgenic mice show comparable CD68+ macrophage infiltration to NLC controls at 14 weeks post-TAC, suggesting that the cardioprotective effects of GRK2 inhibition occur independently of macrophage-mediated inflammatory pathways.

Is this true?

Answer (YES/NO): NO